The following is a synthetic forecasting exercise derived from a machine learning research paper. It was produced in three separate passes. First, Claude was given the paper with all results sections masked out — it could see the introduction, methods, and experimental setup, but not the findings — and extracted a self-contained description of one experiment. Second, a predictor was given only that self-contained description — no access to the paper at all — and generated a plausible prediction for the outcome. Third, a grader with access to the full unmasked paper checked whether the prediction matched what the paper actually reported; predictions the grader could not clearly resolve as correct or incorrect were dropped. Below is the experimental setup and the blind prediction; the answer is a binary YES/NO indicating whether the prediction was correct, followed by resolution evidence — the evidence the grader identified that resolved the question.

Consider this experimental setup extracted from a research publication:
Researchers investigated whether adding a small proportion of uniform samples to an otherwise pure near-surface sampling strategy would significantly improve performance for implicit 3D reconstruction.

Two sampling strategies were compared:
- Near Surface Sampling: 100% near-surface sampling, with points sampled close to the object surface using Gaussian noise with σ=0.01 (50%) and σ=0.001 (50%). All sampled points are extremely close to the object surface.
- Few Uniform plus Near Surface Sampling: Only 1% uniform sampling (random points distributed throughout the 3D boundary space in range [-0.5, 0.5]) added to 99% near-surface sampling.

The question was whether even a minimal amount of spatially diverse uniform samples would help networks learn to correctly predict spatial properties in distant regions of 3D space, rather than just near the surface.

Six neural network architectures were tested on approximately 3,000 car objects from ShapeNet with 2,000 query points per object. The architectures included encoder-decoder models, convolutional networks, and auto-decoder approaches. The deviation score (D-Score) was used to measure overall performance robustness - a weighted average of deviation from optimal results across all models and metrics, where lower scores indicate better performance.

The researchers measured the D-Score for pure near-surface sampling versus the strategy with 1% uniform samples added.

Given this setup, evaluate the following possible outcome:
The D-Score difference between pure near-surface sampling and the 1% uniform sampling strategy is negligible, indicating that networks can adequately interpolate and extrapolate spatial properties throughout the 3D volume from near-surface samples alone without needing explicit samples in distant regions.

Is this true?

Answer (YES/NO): NO